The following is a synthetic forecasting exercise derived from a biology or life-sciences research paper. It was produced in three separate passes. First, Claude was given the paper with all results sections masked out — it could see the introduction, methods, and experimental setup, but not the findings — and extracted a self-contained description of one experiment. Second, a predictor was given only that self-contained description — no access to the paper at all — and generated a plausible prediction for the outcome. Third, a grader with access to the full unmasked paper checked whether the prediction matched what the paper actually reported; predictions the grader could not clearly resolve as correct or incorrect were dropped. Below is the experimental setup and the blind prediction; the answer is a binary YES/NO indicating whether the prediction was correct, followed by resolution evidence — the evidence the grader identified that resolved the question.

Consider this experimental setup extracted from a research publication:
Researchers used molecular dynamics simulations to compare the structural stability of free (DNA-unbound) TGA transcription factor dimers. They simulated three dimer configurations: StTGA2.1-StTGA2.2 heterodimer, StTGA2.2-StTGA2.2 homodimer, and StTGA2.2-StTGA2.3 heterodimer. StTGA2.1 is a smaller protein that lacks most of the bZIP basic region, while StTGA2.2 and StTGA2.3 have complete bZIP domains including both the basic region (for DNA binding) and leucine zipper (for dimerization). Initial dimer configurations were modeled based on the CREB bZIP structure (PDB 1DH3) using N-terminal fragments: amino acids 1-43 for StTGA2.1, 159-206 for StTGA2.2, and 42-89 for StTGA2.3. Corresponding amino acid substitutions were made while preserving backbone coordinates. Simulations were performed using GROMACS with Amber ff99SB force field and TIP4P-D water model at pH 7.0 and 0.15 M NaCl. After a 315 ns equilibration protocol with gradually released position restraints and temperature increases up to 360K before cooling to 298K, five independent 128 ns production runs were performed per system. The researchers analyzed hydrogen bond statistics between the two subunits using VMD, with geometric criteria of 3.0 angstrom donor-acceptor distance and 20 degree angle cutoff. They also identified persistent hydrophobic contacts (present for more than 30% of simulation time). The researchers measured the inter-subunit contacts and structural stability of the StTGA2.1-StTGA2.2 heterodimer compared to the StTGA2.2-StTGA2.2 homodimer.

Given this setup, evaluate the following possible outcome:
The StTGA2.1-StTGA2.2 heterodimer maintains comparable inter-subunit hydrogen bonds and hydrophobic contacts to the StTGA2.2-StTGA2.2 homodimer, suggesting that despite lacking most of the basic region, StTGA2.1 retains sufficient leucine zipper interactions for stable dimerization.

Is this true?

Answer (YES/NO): YES